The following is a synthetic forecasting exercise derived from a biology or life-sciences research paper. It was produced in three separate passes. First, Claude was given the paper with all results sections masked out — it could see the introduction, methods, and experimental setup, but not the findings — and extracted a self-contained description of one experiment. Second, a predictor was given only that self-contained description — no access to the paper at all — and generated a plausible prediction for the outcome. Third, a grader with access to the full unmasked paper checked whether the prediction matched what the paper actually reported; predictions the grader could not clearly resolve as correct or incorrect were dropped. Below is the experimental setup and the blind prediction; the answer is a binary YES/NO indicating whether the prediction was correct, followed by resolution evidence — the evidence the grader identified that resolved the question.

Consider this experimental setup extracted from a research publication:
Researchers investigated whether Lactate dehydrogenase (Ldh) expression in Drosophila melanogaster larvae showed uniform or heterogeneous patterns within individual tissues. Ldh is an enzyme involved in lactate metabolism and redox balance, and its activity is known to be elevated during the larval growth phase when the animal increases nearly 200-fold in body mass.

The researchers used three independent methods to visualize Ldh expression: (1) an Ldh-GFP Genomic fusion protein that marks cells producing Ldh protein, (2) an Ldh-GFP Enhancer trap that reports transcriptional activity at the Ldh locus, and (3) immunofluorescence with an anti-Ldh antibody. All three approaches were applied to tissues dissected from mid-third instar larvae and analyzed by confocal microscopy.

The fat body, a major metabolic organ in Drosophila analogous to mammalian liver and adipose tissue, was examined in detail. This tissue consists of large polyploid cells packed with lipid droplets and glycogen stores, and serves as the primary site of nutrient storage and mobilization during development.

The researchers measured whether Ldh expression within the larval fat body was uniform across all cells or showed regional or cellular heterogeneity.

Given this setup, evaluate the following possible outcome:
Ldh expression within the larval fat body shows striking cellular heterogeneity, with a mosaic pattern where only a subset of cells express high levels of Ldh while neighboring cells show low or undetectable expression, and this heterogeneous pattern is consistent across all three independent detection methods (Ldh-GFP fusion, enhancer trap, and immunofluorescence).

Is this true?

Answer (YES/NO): NO